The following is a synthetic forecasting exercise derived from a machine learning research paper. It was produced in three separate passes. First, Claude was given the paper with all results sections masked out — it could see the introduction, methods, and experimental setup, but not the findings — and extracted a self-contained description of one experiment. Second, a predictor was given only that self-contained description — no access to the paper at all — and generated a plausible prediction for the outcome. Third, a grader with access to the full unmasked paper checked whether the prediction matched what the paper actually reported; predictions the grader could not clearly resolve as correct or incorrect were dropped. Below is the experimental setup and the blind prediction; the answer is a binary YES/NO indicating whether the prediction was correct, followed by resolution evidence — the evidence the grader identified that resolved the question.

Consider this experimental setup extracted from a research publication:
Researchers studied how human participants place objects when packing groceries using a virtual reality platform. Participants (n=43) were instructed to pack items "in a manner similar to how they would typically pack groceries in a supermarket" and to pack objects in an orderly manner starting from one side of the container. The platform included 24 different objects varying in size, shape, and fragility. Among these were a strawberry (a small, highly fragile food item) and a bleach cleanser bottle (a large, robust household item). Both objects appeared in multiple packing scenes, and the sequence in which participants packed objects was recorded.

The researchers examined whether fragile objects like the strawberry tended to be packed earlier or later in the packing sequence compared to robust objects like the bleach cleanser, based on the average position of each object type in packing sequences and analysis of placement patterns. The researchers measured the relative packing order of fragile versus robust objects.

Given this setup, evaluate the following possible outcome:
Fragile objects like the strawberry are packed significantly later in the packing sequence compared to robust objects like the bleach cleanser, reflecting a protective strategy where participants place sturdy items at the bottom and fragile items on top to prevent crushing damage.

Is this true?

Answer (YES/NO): YES